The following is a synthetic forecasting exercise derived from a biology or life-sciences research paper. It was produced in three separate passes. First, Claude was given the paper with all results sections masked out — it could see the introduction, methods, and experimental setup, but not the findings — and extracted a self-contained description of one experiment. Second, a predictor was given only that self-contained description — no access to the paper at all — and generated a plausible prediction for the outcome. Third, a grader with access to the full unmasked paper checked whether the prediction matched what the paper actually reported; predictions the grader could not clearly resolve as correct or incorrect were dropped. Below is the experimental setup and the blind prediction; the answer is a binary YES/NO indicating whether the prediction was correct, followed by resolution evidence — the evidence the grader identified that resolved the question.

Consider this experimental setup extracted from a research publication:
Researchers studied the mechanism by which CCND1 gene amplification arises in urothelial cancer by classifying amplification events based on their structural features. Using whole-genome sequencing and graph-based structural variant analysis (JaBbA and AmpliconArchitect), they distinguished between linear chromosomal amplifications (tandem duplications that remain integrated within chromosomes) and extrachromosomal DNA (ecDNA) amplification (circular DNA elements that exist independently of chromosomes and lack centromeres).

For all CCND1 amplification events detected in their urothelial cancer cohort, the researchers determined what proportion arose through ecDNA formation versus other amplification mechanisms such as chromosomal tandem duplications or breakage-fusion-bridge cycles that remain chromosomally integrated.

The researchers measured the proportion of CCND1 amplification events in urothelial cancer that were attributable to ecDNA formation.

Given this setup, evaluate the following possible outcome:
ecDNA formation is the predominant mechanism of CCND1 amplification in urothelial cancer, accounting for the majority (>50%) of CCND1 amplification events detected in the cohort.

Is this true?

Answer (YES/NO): YES